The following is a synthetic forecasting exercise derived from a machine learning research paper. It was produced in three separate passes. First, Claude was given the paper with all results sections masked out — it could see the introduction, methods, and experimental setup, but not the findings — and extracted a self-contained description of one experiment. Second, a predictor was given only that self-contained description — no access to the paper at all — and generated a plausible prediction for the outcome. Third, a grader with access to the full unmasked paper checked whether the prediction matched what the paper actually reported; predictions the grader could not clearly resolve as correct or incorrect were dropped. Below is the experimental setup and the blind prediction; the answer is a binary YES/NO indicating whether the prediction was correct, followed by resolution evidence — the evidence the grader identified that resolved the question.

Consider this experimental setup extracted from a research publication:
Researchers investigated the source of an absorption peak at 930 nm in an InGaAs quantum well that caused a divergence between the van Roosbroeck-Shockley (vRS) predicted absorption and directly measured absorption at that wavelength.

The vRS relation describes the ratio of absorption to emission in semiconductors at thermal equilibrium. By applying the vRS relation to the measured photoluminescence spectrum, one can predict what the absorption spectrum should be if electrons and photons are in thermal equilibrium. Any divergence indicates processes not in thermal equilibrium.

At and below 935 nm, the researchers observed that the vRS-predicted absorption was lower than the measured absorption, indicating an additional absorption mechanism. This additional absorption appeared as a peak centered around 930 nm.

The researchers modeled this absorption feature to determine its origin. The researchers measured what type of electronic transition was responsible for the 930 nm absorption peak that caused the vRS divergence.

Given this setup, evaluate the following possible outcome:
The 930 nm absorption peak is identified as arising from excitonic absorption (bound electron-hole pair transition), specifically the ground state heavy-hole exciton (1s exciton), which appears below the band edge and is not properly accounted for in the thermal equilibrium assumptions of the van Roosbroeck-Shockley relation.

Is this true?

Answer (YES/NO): NO